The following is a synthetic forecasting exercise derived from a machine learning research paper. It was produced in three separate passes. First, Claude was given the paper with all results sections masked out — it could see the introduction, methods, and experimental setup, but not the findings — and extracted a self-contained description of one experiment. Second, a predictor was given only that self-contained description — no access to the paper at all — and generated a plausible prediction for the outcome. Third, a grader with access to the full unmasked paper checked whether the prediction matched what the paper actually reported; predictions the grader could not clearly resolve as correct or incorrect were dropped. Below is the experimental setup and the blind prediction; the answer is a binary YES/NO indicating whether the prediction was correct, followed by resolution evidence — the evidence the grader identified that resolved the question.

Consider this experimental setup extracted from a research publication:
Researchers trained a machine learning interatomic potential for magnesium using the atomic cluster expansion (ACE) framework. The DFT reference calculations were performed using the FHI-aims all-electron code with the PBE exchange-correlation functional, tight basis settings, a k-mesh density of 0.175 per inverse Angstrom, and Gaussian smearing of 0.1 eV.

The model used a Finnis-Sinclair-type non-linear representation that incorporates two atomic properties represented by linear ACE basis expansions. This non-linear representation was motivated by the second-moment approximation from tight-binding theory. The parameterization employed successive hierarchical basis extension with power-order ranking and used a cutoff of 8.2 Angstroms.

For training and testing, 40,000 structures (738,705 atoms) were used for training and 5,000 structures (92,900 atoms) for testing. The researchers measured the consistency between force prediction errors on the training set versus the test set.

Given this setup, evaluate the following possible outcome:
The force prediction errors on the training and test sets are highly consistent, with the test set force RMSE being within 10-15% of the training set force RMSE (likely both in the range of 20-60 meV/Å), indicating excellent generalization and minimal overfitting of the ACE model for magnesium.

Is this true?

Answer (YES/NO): NO